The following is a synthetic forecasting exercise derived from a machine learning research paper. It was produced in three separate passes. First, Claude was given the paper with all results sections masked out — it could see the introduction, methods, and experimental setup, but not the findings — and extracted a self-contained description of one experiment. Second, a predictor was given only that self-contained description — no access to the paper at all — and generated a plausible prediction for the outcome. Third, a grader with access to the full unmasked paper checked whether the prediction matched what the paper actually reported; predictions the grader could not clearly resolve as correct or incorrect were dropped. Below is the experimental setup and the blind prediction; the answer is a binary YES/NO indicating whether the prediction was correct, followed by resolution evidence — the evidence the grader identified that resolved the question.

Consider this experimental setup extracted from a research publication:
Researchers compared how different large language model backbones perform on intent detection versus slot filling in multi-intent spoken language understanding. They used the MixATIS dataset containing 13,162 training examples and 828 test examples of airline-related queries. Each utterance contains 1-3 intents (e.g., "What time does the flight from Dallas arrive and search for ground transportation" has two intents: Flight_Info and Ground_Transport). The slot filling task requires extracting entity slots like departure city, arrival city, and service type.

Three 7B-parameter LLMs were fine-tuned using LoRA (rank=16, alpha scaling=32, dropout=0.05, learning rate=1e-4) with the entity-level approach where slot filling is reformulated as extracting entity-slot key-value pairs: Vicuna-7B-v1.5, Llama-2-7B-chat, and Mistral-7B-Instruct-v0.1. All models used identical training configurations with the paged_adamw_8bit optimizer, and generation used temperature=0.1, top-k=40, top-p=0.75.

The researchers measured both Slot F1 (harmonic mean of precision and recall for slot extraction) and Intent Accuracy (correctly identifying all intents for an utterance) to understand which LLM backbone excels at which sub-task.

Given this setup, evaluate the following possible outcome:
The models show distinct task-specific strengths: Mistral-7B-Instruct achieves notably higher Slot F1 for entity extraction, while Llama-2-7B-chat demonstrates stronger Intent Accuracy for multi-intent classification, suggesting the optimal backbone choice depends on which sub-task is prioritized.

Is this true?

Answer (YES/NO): YES